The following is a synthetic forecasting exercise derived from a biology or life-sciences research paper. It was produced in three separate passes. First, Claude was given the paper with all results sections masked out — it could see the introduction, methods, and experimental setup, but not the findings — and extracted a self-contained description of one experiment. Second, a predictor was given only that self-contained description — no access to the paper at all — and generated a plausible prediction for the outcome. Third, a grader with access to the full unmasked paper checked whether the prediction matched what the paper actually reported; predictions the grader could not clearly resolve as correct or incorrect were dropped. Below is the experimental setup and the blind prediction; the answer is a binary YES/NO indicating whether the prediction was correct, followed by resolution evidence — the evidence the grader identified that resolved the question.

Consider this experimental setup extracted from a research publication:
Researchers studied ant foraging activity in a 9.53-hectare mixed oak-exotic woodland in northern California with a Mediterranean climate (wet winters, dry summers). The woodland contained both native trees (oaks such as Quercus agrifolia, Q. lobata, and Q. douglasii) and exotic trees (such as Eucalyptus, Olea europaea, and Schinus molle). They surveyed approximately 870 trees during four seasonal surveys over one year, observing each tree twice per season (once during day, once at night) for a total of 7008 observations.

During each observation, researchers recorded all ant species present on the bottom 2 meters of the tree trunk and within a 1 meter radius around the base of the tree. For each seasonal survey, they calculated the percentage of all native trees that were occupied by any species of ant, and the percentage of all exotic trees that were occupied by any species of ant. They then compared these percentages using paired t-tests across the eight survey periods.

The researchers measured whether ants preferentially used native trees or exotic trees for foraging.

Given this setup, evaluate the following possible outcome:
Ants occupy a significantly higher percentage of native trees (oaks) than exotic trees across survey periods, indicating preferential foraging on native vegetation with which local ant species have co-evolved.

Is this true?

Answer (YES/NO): YES